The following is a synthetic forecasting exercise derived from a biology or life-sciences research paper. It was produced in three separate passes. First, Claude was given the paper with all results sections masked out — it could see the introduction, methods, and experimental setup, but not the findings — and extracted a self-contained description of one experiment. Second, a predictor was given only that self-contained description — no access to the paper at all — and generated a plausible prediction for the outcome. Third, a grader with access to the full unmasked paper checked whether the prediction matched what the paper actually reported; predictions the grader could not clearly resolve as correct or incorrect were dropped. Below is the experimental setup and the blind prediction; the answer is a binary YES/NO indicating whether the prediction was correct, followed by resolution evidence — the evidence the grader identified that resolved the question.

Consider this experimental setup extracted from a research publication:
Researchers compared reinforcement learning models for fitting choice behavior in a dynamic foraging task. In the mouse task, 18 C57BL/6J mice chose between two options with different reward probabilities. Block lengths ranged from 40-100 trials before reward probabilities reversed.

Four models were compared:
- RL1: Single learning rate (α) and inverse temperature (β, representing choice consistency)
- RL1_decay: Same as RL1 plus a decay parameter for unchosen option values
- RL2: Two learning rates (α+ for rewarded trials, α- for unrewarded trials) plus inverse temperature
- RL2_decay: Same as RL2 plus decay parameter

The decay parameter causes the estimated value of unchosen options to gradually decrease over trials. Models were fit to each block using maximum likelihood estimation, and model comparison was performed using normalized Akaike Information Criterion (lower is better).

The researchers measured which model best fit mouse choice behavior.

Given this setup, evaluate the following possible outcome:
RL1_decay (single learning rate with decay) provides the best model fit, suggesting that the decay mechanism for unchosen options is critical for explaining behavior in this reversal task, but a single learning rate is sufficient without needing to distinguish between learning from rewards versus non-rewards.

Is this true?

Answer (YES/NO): YES